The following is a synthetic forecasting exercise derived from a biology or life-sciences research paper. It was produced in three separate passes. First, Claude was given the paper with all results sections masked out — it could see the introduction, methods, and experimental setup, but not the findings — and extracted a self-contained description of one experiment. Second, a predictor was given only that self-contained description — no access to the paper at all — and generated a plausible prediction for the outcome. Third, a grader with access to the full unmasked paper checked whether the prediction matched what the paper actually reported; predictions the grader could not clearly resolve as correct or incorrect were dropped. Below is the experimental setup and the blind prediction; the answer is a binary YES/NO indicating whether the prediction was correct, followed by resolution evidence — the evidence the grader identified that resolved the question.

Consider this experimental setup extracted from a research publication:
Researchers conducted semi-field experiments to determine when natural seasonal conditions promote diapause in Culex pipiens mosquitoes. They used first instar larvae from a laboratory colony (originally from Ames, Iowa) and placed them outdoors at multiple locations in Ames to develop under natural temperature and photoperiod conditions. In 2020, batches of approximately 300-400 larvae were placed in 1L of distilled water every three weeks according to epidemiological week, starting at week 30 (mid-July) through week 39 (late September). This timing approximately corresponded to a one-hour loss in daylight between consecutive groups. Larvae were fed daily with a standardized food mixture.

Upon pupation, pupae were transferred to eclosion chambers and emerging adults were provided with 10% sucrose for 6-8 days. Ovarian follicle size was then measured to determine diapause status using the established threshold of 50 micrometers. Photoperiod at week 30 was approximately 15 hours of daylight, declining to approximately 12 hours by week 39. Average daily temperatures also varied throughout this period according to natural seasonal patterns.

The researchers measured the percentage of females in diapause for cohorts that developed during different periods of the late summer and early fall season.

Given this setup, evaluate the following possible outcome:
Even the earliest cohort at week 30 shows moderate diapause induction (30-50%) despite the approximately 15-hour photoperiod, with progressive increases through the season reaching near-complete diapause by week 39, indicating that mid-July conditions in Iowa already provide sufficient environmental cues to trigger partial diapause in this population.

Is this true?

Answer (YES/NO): NO